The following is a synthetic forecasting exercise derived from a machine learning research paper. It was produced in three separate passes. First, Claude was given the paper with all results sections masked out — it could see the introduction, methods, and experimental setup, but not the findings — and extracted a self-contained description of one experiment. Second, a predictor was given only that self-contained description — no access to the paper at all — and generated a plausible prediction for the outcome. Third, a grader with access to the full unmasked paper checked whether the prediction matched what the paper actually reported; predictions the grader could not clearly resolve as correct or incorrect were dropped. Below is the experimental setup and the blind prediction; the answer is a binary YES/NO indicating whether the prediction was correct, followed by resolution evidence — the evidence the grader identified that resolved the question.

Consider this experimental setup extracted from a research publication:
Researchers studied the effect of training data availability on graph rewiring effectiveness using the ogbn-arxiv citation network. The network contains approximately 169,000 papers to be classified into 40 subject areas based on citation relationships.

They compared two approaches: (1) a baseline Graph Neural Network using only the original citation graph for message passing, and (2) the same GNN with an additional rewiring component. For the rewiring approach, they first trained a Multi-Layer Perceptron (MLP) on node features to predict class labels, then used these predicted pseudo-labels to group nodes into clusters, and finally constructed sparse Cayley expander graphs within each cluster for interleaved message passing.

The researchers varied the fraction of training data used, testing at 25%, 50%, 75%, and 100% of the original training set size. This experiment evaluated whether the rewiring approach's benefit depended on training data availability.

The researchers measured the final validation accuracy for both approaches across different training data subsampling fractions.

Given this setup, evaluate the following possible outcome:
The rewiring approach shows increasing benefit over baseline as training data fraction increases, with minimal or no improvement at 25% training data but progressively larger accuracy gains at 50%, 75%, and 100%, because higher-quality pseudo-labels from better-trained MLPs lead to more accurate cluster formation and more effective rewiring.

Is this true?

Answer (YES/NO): NO